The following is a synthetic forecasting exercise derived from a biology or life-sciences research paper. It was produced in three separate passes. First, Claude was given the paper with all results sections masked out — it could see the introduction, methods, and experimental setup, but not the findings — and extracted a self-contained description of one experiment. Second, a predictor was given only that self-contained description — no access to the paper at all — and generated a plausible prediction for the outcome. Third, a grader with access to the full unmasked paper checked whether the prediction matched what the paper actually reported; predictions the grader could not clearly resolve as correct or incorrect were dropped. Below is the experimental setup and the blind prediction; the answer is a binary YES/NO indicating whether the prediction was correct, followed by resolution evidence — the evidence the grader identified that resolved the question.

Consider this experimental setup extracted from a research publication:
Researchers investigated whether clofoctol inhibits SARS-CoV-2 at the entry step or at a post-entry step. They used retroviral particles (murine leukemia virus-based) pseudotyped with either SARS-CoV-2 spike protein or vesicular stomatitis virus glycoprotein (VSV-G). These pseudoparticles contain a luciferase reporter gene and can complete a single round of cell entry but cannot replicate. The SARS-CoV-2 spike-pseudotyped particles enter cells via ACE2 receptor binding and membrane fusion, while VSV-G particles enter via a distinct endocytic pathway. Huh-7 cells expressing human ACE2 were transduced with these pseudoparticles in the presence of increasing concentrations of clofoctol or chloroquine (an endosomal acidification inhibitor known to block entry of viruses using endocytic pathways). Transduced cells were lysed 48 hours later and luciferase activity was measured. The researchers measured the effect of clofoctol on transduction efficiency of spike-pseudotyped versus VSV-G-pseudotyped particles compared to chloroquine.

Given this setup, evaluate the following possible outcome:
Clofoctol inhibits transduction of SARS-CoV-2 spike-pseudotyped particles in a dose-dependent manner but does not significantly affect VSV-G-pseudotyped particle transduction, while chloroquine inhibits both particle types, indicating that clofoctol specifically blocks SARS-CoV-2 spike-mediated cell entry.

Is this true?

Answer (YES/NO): NO